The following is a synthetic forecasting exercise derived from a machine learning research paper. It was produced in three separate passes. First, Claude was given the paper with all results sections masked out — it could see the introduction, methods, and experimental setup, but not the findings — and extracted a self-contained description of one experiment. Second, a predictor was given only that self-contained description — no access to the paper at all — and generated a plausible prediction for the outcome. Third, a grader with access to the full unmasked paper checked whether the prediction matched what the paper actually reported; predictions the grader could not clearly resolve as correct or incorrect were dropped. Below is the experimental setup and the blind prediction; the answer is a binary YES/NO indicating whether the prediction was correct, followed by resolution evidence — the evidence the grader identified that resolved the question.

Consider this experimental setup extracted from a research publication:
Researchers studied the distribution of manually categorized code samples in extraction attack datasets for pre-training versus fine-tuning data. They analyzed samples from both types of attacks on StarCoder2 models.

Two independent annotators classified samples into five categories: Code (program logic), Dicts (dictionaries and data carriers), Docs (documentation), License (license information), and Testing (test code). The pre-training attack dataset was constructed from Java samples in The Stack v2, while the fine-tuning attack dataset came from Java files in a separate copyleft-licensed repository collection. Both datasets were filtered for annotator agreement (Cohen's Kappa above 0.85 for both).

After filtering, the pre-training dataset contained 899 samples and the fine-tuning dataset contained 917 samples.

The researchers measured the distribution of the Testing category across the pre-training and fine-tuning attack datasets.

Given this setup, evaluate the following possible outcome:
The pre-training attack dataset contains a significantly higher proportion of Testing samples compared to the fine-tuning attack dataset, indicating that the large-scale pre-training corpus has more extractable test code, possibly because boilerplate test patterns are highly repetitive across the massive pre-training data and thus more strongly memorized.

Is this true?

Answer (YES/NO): YES